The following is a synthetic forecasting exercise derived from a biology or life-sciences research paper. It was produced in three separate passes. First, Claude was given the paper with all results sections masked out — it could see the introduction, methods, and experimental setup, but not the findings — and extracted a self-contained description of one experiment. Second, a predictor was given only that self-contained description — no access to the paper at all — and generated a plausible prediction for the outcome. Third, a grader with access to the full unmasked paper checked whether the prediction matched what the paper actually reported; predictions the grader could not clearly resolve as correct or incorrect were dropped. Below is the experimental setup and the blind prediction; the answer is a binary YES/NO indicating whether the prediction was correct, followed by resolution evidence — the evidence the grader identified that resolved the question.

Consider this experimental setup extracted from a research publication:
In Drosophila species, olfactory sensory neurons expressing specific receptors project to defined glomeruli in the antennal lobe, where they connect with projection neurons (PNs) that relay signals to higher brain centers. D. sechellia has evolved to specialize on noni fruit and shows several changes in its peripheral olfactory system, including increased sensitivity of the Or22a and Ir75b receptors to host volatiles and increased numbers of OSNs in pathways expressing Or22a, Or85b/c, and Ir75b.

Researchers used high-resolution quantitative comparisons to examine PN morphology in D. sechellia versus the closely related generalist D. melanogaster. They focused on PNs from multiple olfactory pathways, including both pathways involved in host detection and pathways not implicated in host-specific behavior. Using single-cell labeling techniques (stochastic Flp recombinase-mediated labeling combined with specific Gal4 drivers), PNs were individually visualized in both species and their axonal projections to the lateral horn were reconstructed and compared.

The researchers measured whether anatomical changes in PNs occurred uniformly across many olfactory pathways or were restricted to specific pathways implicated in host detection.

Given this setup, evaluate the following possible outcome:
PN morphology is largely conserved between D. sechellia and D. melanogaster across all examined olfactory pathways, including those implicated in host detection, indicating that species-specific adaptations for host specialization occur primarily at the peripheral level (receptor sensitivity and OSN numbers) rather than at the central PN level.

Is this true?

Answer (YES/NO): NO